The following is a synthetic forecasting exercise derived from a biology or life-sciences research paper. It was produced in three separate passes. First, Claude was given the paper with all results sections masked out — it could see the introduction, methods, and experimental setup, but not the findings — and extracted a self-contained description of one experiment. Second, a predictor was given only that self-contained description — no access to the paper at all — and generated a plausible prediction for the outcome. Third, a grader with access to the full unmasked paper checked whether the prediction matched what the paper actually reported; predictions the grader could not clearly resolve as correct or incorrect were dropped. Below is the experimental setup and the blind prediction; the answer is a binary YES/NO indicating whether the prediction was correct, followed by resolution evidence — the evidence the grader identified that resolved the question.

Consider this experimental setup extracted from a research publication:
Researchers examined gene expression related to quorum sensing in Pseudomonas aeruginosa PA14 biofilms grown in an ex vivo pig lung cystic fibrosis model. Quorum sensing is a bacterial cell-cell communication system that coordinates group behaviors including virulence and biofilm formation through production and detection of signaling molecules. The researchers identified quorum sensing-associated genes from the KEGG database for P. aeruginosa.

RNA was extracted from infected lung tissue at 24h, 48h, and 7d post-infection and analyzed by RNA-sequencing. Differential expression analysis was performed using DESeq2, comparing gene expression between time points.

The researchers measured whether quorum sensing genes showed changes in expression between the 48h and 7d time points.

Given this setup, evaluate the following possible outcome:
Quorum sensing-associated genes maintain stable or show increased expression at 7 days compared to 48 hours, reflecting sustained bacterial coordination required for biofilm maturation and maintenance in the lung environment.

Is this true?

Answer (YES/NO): YES